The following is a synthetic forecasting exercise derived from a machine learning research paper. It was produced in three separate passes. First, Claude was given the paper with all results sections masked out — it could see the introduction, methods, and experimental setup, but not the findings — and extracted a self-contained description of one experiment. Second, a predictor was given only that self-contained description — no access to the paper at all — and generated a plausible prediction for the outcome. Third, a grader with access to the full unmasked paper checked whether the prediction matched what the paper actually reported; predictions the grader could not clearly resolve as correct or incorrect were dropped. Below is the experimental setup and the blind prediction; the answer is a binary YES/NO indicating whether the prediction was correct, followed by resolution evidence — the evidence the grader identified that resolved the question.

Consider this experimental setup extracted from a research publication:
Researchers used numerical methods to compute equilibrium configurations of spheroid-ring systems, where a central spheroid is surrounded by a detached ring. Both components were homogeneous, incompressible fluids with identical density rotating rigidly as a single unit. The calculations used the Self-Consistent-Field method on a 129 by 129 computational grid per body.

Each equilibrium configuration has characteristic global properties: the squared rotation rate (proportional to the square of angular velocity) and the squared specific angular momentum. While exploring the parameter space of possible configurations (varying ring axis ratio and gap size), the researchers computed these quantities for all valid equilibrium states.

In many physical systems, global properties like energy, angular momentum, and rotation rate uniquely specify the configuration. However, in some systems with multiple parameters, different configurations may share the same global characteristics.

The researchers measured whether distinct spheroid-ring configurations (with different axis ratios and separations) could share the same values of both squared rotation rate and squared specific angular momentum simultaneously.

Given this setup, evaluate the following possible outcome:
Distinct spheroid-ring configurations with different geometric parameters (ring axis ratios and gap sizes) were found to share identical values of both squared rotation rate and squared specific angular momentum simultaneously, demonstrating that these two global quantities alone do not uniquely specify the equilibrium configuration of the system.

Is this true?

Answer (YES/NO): YES